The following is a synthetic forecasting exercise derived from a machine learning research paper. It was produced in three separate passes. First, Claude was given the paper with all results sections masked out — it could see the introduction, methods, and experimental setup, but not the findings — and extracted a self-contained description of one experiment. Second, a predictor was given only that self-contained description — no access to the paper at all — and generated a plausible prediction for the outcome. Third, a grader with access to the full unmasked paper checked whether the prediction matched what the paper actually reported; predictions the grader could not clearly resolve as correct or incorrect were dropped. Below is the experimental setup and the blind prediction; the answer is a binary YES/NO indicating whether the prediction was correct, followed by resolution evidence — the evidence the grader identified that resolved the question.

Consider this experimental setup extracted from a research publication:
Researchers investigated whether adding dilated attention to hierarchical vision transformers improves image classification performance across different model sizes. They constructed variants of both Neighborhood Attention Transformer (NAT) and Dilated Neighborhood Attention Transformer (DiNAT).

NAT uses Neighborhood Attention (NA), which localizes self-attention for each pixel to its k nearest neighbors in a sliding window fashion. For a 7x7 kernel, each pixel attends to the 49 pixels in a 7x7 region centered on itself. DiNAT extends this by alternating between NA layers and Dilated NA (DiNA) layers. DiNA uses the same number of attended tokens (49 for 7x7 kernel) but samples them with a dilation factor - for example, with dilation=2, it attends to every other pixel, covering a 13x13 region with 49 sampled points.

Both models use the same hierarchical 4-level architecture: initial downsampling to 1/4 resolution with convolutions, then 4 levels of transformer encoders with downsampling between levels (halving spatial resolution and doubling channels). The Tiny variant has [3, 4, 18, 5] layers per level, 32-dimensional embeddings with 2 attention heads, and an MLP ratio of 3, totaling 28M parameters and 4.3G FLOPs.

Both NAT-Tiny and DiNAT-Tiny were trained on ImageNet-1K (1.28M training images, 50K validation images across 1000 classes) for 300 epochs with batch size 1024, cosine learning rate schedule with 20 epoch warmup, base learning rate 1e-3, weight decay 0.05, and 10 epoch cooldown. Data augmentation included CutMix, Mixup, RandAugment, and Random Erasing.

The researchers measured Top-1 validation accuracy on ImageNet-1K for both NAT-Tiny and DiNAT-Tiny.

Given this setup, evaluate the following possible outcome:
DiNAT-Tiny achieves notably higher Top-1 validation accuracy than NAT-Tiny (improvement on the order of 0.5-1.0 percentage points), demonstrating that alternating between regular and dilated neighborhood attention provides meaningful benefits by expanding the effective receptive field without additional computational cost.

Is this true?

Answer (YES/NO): NO